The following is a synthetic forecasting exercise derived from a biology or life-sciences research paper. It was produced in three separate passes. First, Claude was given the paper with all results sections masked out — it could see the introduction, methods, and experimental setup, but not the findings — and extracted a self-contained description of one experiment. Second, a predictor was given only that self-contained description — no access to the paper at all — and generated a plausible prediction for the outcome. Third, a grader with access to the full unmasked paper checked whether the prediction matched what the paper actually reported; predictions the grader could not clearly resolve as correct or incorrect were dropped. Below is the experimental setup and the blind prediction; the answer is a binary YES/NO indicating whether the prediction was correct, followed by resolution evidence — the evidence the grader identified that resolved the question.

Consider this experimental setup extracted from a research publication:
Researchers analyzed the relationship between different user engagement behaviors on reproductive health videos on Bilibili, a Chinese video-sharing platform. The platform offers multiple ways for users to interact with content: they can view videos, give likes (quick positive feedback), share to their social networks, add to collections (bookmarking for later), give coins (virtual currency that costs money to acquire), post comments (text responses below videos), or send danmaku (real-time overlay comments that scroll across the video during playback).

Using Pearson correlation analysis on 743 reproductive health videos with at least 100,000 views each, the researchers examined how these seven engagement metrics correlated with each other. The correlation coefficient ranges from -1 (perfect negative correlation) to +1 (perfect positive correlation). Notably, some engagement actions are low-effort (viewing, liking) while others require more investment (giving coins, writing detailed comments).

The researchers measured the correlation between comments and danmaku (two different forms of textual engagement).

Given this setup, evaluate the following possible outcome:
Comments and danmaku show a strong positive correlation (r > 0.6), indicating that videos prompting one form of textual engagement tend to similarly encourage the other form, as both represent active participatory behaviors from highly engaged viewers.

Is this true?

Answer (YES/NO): YES